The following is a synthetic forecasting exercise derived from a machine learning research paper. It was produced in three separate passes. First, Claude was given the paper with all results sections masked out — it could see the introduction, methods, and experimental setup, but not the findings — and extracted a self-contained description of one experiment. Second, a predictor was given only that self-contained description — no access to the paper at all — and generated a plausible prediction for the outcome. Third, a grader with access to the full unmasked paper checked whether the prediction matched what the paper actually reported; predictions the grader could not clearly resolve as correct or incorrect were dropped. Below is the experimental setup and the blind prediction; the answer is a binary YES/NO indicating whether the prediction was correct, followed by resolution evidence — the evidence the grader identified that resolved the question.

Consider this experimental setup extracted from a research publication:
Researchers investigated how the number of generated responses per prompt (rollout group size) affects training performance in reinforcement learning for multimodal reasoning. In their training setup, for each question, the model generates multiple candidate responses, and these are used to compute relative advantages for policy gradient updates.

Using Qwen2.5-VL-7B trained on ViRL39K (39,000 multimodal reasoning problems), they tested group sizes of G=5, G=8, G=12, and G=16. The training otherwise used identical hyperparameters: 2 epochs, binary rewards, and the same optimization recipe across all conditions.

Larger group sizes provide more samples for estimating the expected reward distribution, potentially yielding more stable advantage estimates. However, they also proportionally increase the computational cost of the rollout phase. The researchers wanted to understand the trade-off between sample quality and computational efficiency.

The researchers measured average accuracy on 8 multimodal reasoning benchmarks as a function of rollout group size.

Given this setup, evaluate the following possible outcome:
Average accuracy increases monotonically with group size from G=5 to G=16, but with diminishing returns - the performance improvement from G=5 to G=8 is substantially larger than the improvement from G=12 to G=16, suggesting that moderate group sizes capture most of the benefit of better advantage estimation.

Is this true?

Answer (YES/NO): NO